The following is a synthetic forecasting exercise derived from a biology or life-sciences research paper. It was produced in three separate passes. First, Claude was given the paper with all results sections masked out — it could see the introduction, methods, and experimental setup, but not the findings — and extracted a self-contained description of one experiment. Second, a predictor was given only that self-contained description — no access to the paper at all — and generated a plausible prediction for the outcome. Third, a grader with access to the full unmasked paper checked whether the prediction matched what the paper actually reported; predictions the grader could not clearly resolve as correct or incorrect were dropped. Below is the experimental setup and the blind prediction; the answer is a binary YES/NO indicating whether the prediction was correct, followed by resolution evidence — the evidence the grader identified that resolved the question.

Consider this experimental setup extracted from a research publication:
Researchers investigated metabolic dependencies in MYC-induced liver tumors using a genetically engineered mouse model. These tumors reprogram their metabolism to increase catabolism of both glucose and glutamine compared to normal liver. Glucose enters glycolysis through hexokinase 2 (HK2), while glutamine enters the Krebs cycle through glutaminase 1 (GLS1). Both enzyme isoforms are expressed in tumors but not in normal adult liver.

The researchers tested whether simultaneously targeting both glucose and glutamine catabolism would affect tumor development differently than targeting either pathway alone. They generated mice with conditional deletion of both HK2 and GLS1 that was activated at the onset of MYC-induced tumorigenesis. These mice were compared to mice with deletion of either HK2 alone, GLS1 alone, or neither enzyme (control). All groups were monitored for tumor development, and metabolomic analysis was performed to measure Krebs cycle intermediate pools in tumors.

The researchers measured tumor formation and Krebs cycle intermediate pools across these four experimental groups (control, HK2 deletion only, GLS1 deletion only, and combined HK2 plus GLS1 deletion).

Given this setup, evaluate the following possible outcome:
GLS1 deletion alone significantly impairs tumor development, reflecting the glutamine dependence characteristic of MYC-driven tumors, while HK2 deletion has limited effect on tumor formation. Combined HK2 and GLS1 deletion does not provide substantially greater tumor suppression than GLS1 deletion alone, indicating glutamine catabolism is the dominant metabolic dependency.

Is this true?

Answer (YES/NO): NO